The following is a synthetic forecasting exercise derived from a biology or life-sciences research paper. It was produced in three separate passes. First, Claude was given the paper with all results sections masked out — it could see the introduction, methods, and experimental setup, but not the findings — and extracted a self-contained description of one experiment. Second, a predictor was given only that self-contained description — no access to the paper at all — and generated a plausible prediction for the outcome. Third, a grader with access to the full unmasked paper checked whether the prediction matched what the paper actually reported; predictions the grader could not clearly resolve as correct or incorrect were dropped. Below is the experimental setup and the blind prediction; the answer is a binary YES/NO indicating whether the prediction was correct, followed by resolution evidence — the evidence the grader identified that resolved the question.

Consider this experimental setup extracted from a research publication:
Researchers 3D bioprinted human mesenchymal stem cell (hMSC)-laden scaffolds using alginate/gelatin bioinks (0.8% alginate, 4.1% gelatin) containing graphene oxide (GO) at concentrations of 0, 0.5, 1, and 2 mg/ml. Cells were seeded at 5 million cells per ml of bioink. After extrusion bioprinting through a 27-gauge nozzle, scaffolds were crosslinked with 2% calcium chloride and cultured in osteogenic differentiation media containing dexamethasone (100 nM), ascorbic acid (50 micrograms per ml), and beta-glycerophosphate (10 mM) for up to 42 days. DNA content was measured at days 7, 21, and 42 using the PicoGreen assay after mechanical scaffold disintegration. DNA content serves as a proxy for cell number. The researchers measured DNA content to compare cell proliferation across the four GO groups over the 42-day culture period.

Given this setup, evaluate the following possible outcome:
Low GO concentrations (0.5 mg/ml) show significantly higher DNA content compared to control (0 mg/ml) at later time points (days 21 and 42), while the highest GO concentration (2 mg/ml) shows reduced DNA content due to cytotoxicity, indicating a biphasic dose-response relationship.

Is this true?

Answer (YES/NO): NO